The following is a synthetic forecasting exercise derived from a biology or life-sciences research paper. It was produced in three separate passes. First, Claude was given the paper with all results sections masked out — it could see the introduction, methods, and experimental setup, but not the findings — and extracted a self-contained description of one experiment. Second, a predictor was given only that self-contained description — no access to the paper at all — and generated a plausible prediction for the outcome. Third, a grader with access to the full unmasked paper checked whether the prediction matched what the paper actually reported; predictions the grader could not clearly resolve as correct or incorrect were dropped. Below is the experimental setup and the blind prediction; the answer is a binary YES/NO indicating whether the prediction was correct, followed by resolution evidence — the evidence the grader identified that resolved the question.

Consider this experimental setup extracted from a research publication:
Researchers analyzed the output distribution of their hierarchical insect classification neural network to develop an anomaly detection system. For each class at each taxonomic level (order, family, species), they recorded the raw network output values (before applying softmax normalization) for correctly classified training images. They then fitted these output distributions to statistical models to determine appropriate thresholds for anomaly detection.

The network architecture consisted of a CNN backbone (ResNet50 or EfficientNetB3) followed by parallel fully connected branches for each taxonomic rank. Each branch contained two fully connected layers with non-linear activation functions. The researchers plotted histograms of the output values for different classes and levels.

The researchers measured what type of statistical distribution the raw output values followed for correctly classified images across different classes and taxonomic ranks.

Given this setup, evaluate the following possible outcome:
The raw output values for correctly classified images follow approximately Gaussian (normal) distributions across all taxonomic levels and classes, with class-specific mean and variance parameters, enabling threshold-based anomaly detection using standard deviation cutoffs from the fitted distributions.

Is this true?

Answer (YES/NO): YES